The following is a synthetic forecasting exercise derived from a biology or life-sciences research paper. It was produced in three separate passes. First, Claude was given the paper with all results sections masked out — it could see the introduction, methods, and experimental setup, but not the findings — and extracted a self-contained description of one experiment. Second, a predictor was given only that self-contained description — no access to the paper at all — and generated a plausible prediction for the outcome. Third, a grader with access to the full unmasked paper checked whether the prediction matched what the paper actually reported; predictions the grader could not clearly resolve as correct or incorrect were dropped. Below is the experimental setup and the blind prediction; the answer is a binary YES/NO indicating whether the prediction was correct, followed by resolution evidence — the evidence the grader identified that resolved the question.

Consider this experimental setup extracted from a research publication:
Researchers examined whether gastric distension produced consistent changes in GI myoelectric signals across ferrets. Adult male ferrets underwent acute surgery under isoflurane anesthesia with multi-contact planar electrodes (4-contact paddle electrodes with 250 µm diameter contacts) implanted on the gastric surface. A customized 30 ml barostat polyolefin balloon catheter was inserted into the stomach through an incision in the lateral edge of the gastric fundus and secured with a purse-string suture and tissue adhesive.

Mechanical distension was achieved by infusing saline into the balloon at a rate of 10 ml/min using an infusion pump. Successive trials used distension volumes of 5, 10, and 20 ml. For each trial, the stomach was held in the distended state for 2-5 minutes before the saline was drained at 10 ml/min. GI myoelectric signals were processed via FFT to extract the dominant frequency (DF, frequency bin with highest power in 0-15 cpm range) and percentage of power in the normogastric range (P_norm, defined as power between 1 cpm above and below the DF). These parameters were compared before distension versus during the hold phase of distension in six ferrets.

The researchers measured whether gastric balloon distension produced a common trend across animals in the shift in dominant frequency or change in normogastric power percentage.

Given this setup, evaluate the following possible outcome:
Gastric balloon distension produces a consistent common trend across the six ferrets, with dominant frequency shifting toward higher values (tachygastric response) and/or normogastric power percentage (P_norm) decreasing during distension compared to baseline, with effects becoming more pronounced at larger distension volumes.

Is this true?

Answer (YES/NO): NO